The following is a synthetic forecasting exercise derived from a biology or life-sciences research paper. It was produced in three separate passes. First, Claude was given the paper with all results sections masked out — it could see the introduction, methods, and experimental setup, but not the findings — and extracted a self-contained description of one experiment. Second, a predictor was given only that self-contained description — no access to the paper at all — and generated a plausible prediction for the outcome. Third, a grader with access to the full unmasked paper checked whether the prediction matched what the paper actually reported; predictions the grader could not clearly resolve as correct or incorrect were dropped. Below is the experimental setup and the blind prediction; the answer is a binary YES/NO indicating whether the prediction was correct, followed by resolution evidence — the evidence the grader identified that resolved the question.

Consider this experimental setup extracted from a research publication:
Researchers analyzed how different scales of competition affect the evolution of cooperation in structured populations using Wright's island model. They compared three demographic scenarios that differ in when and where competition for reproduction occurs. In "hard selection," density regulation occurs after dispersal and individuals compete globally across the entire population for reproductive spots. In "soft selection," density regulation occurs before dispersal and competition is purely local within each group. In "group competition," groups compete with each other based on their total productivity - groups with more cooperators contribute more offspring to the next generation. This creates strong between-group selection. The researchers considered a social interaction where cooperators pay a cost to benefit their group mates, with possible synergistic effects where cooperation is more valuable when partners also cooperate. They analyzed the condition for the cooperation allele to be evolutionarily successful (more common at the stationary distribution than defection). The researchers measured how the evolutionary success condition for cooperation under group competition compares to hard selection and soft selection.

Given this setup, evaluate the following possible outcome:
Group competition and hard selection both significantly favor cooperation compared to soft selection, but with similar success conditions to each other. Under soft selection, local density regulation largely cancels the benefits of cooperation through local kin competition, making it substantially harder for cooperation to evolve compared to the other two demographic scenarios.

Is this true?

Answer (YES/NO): NO